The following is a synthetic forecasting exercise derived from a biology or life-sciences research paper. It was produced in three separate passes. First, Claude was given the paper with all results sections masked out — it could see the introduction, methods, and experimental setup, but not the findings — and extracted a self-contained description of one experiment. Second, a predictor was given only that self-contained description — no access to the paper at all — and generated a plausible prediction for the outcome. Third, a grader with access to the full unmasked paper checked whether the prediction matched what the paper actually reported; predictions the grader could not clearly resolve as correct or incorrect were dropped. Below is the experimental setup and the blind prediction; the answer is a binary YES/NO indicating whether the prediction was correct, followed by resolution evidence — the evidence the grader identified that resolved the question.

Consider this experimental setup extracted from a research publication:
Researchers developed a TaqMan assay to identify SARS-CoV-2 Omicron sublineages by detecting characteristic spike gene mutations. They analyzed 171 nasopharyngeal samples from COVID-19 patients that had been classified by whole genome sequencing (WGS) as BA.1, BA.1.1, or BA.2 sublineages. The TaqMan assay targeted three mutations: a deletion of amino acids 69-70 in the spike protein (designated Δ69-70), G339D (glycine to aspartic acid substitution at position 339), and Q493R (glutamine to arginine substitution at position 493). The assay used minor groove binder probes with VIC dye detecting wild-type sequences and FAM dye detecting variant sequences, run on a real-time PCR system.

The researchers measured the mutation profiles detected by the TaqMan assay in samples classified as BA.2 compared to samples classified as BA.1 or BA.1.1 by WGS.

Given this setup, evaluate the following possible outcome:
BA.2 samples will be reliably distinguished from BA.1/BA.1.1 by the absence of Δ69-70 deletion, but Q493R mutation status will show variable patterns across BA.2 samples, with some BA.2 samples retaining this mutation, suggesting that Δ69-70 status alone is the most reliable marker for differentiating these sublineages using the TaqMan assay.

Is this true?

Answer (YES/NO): NO